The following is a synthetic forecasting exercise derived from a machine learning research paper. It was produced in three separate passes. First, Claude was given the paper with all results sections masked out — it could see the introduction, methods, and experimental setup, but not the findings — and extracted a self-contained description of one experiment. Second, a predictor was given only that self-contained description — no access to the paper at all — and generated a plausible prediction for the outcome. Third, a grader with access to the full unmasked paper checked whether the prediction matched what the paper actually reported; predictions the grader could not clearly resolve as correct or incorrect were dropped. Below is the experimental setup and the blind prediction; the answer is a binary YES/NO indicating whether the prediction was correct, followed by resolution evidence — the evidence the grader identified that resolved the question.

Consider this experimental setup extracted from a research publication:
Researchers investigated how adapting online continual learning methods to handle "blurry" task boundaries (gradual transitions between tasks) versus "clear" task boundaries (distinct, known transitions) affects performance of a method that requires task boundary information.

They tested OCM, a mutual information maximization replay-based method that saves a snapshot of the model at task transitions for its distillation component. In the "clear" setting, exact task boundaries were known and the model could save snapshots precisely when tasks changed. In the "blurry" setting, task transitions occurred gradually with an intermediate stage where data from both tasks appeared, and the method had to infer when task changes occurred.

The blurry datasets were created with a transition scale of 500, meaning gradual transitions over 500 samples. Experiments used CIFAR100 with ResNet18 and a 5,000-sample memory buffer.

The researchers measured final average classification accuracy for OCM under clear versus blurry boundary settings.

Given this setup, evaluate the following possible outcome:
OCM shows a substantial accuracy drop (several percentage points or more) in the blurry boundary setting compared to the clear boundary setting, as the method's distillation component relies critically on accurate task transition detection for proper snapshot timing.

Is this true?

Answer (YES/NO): YES